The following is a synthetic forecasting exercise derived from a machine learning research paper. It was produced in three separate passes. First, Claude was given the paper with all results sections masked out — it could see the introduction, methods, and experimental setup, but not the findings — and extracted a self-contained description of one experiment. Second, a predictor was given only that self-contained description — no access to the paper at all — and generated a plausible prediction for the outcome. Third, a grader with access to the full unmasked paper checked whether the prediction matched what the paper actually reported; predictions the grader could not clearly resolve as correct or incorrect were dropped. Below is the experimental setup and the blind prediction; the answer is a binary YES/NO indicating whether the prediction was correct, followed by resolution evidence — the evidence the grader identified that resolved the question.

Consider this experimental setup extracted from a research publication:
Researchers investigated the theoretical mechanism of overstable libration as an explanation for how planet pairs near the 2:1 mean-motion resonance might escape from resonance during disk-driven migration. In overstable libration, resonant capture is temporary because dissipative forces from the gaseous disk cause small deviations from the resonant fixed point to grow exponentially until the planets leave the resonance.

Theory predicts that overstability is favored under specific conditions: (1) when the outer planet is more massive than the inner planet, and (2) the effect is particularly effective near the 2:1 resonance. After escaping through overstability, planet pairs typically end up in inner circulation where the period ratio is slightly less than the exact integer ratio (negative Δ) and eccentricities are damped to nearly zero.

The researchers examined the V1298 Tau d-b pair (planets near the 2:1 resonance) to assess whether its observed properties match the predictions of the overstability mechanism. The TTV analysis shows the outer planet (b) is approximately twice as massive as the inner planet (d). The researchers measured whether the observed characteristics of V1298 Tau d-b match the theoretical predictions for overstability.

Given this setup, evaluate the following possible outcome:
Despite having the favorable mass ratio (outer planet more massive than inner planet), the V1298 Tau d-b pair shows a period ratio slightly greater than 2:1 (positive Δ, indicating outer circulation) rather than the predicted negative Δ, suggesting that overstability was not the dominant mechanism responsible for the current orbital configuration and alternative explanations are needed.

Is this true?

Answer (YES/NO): NO